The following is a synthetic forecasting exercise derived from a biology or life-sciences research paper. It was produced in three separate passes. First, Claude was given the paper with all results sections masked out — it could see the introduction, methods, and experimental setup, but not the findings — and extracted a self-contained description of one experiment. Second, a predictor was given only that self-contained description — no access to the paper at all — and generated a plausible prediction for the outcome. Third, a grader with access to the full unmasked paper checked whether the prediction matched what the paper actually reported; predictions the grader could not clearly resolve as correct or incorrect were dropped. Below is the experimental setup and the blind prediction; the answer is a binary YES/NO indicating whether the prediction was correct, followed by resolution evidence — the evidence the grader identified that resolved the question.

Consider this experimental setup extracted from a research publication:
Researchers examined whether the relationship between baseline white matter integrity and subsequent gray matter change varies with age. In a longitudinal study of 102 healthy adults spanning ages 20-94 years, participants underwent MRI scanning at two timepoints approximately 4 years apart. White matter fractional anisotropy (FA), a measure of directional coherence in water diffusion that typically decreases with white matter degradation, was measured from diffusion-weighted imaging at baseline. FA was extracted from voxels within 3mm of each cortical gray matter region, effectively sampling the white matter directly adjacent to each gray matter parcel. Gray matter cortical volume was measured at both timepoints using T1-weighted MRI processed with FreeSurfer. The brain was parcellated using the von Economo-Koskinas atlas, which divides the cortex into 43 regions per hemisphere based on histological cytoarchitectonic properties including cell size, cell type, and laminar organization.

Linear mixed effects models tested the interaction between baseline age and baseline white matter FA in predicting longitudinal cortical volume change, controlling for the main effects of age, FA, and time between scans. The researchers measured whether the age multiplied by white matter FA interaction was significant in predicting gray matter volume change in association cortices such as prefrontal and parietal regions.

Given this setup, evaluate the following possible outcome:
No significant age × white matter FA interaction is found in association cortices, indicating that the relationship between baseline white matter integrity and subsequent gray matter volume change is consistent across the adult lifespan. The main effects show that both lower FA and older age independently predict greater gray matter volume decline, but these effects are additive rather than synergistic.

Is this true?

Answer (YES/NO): NO